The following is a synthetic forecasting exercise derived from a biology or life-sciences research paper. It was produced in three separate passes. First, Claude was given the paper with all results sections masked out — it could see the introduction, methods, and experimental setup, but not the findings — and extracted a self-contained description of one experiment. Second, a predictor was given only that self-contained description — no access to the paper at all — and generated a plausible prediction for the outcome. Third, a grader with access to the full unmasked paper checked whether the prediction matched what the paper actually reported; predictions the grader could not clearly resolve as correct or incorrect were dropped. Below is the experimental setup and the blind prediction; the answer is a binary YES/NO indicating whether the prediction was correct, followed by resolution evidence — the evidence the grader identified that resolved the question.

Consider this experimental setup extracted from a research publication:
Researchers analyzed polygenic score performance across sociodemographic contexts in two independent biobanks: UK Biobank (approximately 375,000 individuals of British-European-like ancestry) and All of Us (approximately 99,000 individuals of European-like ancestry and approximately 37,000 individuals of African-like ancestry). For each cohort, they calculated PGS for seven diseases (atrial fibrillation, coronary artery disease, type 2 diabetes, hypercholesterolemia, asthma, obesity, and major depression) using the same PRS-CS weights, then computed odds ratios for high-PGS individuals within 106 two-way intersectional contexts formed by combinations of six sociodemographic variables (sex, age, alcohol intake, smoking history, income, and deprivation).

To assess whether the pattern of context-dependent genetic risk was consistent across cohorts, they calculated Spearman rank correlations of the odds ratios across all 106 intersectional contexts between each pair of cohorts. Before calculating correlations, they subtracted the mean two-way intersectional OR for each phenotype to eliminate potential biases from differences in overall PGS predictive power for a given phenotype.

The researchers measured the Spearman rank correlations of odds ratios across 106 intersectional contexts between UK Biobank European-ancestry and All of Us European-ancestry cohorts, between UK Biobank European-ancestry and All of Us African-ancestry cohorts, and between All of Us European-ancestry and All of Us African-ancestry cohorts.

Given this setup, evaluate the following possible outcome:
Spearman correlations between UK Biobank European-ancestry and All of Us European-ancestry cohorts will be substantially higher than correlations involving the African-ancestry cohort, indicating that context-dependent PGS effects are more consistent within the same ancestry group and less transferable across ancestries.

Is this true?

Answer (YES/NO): YES